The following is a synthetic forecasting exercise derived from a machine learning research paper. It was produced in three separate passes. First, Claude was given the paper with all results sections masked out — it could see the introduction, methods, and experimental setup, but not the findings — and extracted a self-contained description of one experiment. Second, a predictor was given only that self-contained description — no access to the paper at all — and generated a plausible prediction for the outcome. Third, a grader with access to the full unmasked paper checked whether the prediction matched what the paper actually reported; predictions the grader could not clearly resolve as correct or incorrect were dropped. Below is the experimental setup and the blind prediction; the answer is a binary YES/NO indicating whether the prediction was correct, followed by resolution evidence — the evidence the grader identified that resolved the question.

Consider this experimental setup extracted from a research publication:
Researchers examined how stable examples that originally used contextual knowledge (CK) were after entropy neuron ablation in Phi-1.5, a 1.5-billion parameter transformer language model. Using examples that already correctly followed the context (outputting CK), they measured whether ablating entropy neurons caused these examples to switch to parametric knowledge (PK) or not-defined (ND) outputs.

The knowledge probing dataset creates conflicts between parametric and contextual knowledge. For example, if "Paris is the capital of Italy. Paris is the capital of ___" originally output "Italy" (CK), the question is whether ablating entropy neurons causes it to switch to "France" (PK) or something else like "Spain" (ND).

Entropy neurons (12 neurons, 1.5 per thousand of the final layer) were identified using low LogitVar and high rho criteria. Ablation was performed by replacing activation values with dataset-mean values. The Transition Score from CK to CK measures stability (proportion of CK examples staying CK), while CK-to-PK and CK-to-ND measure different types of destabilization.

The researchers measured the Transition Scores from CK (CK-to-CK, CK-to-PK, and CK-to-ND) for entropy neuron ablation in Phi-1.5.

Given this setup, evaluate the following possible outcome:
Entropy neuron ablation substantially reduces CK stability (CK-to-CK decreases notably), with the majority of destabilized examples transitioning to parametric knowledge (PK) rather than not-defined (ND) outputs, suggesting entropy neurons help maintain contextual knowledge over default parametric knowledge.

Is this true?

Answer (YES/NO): NO